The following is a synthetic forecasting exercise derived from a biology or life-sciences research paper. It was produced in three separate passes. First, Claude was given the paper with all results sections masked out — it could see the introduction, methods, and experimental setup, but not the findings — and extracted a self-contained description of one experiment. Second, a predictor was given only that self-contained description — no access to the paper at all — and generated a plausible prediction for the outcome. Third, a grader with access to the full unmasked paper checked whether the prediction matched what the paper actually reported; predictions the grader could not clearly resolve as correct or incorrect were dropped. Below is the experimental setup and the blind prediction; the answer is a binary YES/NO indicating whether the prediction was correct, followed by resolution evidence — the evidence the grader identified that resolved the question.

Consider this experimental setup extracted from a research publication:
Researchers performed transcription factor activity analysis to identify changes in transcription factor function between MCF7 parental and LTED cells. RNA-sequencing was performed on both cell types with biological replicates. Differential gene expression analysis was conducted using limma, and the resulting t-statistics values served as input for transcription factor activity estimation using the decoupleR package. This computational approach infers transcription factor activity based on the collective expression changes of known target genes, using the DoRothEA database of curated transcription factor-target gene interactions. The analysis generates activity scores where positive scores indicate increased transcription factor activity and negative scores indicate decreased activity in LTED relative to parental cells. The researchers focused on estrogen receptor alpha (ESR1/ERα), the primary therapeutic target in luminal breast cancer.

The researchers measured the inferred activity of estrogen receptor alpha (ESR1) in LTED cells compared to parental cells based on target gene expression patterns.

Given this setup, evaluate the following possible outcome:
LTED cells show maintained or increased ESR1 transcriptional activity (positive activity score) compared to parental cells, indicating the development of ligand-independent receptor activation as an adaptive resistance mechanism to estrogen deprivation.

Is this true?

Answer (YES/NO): NO